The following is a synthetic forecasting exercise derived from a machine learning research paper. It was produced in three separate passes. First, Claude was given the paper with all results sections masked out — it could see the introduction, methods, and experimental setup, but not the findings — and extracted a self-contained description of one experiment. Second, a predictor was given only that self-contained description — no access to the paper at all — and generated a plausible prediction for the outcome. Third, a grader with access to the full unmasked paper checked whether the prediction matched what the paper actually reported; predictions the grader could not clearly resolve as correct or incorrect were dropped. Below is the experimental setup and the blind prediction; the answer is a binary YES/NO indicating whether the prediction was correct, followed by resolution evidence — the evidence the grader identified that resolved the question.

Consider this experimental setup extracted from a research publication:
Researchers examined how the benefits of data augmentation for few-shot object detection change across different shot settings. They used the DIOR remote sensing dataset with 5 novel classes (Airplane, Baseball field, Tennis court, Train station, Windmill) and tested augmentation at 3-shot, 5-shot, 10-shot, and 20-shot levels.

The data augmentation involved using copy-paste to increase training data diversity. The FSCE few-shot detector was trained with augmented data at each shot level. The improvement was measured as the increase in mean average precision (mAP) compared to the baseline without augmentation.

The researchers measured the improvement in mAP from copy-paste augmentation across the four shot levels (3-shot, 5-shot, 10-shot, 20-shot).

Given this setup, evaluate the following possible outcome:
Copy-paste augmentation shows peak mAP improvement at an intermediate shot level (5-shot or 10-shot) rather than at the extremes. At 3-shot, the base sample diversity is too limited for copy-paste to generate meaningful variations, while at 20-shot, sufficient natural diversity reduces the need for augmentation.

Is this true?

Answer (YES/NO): YES